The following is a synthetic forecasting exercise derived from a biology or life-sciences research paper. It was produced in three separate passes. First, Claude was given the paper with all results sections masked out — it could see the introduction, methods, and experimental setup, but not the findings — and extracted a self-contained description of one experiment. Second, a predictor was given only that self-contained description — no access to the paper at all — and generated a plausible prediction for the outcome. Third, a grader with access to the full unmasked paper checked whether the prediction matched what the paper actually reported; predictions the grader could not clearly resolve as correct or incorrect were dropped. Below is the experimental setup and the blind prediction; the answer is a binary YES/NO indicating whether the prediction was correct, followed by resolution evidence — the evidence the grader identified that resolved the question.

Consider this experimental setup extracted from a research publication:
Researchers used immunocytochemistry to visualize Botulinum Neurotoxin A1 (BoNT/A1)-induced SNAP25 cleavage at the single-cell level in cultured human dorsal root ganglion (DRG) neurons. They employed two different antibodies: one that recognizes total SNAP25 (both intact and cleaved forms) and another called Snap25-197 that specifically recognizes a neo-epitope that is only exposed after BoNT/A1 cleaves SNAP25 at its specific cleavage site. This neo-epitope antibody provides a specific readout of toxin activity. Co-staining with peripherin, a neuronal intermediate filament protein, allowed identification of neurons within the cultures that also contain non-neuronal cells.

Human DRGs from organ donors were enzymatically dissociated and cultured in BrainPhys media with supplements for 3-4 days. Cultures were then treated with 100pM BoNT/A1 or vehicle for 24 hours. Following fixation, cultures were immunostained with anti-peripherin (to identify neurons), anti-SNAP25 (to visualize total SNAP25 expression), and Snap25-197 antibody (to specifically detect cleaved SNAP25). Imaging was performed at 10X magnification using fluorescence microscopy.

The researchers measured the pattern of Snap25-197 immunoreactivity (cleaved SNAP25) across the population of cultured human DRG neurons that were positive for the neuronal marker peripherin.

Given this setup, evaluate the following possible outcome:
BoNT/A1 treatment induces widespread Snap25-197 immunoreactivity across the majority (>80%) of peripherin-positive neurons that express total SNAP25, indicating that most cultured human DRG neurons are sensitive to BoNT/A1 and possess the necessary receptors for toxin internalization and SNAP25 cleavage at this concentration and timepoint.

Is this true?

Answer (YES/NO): NO